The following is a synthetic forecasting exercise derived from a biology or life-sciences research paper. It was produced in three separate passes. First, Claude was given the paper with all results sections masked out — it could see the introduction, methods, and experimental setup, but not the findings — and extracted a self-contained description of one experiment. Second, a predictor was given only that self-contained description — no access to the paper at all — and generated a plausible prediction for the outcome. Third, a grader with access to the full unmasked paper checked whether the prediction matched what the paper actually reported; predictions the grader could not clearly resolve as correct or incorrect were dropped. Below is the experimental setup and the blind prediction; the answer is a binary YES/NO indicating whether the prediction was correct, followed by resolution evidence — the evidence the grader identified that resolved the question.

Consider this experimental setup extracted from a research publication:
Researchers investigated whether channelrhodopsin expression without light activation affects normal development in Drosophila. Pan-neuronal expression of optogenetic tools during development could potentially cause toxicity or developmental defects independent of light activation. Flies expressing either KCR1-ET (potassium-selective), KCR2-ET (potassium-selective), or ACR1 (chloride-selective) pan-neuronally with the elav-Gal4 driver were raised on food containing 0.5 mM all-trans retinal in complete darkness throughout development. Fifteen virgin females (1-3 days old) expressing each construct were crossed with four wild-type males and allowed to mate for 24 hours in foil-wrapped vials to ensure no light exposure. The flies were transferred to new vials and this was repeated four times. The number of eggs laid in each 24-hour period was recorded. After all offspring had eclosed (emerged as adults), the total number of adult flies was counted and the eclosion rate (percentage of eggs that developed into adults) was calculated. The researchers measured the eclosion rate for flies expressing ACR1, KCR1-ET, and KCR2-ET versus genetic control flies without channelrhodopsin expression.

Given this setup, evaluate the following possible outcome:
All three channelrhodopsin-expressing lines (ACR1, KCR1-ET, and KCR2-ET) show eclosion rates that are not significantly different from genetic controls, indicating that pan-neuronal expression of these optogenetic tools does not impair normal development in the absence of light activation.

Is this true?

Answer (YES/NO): NO